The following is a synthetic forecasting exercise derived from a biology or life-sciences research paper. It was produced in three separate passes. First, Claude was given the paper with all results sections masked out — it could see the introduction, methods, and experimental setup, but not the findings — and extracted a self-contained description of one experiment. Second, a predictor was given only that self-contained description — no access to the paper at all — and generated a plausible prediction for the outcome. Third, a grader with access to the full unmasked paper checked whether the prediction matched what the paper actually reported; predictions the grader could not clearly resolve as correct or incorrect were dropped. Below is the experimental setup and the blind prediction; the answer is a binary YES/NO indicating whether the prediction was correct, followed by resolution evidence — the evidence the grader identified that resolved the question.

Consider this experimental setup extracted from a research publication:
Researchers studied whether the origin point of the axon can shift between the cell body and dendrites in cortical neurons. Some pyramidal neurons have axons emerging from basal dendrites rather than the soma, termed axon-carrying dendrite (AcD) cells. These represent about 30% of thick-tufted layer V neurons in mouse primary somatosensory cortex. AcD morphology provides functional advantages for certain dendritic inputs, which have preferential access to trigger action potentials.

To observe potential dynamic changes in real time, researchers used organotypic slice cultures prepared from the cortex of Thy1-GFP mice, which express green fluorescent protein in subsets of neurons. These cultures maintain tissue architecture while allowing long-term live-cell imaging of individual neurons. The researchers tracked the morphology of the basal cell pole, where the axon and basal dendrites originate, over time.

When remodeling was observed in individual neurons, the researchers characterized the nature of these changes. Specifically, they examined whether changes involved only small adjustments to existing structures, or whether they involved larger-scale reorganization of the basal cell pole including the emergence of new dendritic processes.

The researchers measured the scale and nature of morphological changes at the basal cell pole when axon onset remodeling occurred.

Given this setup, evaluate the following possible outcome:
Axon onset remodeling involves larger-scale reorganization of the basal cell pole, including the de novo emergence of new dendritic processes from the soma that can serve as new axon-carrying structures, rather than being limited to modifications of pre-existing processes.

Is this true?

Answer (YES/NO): NO